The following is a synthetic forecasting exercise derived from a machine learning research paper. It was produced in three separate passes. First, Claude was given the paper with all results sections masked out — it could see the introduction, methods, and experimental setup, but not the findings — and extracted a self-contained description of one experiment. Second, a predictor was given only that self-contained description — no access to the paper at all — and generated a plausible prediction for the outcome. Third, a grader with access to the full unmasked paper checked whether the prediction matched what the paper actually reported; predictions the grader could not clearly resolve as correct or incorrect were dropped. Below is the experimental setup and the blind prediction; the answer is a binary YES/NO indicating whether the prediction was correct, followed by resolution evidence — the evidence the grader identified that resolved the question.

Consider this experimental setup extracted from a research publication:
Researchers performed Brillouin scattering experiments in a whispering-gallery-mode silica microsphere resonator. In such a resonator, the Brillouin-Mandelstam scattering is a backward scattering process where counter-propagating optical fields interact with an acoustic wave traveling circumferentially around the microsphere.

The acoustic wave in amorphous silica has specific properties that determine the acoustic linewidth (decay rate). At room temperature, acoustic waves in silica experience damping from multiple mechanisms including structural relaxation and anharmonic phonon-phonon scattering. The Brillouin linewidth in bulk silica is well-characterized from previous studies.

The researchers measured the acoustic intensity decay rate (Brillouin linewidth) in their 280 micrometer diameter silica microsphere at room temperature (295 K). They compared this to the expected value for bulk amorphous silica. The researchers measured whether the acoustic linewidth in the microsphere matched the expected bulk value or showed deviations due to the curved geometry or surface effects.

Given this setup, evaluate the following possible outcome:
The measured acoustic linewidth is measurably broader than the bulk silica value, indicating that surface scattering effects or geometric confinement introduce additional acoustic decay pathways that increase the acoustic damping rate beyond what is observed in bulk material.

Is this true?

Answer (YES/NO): NO